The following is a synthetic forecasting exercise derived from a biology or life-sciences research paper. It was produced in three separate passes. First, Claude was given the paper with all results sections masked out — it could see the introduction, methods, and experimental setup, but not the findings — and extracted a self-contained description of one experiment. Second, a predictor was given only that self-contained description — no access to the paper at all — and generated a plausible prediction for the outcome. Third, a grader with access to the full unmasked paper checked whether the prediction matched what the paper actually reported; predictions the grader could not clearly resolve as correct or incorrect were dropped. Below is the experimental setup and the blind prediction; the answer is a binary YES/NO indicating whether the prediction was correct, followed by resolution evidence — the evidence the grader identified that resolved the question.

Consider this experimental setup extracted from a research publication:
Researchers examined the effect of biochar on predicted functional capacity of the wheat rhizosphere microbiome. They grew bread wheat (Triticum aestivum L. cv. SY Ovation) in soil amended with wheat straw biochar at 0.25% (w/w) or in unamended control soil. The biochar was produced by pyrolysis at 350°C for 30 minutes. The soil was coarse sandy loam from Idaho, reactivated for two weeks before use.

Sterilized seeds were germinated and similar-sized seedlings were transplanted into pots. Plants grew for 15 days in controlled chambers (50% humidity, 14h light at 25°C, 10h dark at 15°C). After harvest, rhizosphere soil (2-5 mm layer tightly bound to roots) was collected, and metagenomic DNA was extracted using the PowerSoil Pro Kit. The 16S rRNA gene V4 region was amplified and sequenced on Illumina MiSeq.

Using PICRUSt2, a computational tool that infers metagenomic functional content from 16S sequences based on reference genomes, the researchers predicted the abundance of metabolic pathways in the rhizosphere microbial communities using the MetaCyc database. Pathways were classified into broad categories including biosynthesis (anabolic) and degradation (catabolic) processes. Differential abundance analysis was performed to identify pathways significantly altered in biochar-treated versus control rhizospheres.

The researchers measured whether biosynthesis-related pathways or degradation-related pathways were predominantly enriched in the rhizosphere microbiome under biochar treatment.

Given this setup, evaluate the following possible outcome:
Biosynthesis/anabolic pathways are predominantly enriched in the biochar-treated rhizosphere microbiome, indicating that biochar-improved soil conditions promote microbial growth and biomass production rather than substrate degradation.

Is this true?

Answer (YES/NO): YES